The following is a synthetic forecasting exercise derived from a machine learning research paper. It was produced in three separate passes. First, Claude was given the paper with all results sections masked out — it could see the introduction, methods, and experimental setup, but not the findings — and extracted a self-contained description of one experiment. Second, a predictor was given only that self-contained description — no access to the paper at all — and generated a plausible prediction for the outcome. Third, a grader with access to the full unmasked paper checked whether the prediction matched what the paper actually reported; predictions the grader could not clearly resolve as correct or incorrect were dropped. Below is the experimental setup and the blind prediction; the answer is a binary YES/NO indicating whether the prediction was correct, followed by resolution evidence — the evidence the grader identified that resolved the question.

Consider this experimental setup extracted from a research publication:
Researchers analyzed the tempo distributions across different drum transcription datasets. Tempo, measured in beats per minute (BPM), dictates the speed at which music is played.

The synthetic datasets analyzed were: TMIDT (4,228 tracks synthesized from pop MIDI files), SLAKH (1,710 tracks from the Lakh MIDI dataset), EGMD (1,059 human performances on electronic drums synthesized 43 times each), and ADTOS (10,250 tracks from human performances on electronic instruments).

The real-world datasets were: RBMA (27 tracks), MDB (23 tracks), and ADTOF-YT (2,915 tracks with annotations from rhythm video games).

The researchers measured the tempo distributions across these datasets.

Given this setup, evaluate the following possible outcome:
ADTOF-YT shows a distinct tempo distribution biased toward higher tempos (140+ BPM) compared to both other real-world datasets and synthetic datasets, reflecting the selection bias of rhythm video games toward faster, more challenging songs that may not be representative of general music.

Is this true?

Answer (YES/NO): NO